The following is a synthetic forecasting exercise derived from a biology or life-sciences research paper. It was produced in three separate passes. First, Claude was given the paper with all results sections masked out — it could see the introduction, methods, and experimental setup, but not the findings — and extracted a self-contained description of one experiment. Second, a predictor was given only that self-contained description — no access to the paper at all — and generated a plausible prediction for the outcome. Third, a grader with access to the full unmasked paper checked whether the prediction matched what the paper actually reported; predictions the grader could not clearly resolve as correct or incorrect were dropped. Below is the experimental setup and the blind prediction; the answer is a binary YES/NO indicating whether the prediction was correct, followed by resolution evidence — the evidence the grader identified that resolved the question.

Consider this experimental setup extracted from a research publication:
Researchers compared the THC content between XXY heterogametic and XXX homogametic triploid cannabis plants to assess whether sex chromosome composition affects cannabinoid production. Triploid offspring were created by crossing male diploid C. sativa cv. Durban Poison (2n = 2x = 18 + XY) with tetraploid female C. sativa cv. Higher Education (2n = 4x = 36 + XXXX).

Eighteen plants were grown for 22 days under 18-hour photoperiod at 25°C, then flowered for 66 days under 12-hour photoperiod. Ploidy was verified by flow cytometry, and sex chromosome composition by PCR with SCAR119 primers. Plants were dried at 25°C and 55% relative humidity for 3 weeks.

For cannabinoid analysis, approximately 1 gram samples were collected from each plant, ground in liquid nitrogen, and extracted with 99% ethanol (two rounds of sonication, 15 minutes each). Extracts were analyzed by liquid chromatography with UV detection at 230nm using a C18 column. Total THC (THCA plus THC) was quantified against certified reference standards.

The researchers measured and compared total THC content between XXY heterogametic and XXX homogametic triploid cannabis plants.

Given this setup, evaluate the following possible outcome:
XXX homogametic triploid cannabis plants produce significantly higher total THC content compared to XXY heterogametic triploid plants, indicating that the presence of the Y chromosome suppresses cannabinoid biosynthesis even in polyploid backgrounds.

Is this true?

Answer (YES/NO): YES